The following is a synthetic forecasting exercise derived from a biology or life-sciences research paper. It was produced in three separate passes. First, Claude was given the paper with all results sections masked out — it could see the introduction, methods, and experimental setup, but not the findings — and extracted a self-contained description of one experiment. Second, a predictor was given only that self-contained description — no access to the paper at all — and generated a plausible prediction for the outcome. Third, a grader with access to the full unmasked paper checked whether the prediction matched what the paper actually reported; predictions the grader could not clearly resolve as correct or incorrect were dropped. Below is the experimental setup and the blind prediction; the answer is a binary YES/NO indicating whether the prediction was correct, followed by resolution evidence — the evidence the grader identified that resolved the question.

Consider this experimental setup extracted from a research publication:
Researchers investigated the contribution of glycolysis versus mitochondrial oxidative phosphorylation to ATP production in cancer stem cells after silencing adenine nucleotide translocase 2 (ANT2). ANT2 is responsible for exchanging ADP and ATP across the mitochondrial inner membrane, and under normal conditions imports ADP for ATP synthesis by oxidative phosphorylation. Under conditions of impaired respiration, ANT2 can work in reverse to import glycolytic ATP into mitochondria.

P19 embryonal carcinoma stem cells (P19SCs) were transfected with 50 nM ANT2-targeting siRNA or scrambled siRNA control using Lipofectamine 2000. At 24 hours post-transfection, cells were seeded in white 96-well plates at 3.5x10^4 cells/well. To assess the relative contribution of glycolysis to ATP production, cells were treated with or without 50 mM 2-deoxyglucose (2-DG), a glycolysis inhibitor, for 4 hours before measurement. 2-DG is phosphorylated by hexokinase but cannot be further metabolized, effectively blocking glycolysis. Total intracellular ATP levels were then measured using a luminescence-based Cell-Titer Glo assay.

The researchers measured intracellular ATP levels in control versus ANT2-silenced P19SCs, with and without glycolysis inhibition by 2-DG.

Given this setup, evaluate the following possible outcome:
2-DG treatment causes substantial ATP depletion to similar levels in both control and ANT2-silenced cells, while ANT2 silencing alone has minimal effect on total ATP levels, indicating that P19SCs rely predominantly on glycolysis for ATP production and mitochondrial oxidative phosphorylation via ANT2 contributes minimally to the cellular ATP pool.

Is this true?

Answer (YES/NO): NO